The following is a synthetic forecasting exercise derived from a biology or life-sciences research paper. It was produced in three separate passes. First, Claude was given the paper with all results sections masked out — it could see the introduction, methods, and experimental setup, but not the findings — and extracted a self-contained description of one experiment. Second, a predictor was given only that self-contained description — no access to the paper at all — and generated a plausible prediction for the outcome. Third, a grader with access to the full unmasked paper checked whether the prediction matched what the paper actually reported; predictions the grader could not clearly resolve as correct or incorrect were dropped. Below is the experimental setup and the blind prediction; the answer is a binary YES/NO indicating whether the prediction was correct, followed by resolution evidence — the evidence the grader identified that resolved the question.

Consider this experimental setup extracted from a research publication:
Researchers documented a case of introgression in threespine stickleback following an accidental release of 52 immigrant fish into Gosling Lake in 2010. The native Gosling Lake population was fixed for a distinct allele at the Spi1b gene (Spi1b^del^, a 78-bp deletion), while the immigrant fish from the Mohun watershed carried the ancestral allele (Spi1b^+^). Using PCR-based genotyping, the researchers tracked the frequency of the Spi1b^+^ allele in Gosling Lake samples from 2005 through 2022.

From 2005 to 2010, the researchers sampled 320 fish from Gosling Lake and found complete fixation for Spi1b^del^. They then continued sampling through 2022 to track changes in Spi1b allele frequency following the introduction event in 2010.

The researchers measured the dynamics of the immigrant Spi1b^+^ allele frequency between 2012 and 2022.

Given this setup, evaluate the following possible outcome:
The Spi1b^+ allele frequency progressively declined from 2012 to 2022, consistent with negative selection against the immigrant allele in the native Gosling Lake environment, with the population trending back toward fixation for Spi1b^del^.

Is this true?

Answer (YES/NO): NO